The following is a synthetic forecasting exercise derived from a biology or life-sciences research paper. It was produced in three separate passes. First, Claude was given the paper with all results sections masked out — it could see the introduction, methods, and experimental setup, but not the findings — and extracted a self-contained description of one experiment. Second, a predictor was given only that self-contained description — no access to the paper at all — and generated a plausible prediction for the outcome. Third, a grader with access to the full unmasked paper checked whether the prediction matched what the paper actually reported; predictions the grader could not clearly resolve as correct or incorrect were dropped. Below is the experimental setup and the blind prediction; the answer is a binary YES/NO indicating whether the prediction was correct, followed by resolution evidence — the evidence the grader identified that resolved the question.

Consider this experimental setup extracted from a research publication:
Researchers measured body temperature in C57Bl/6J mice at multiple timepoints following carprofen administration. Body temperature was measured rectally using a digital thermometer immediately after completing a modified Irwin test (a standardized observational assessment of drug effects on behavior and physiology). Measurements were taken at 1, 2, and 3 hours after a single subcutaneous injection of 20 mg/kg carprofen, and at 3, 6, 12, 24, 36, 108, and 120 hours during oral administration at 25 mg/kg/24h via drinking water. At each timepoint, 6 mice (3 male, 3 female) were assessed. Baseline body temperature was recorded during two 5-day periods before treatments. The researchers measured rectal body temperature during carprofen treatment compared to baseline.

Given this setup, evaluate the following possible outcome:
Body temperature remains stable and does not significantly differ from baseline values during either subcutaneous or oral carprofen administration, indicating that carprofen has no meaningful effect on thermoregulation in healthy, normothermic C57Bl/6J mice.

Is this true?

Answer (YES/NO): NO